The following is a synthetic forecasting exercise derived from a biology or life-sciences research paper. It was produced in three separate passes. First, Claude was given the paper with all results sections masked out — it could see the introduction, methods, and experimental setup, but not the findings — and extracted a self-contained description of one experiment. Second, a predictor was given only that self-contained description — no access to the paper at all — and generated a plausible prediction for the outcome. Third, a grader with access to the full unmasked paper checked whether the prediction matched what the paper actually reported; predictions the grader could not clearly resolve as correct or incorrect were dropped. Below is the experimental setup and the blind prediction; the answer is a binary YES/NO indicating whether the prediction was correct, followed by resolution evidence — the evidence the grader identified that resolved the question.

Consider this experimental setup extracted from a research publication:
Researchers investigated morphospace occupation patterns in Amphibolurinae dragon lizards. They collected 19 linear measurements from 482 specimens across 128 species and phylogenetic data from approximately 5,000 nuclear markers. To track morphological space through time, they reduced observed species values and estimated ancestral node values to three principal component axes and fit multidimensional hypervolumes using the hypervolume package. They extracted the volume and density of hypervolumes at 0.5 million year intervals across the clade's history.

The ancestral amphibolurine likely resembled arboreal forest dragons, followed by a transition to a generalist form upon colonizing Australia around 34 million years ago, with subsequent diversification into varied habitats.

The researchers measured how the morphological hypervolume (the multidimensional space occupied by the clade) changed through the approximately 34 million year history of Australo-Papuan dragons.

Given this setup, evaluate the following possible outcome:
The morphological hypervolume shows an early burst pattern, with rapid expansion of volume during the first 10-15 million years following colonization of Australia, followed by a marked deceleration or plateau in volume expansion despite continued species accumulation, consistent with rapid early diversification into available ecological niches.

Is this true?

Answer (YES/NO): NO